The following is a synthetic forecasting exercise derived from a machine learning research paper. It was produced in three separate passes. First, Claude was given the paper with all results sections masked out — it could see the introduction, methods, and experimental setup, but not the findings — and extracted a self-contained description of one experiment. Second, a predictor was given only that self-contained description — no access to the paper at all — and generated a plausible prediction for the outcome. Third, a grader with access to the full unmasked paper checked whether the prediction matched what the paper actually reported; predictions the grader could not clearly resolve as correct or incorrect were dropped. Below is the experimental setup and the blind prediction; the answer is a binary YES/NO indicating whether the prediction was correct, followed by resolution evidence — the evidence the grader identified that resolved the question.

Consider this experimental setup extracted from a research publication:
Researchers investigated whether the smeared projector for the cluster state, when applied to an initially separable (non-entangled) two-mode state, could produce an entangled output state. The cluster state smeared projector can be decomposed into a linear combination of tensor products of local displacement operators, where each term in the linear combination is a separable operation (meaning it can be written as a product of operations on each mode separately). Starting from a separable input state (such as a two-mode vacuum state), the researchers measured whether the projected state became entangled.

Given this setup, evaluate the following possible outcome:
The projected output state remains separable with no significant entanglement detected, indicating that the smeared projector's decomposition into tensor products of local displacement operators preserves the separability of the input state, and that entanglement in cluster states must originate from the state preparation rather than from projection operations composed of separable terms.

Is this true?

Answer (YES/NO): NO